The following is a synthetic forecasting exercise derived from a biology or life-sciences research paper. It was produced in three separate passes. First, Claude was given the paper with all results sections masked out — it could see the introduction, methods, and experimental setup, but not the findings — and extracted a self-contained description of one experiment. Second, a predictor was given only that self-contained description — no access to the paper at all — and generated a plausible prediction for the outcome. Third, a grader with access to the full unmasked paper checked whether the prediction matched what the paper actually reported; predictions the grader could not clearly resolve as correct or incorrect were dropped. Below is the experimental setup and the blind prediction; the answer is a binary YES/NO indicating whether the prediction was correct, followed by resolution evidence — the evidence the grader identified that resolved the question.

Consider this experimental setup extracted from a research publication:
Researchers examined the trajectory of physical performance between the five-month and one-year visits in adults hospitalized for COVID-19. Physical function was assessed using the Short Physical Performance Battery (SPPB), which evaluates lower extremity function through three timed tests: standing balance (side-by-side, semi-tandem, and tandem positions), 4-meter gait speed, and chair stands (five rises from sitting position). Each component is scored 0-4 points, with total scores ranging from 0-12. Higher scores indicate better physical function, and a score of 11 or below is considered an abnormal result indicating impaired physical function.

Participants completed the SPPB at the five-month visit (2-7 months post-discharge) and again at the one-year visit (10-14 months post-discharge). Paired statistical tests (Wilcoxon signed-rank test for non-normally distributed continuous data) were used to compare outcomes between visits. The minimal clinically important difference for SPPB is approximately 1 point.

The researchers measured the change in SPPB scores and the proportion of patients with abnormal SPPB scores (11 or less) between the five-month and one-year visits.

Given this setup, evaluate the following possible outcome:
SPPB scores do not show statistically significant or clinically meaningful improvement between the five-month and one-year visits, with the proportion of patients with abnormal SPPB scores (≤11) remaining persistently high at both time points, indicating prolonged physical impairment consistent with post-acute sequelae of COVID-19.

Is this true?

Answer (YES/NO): YES